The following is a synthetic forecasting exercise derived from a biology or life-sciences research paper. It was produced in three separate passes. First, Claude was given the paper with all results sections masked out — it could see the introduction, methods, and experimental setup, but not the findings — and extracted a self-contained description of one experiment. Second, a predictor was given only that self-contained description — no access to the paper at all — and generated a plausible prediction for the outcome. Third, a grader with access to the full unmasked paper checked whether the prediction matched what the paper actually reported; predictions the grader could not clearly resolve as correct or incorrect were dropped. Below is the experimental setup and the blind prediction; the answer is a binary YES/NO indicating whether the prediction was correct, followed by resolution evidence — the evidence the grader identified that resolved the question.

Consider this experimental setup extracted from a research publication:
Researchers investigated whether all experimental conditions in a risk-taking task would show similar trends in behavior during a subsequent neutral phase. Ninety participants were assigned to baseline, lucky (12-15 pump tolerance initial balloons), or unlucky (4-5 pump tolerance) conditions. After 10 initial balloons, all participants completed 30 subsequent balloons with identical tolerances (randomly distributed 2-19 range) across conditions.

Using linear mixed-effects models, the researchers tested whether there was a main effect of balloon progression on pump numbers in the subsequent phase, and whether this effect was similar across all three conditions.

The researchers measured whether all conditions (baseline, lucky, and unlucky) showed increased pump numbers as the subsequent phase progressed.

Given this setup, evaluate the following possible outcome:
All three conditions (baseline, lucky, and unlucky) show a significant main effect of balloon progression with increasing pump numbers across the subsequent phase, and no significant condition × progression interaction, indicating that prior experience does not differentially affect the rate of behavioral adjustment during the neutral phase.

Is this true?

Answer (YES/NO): NO